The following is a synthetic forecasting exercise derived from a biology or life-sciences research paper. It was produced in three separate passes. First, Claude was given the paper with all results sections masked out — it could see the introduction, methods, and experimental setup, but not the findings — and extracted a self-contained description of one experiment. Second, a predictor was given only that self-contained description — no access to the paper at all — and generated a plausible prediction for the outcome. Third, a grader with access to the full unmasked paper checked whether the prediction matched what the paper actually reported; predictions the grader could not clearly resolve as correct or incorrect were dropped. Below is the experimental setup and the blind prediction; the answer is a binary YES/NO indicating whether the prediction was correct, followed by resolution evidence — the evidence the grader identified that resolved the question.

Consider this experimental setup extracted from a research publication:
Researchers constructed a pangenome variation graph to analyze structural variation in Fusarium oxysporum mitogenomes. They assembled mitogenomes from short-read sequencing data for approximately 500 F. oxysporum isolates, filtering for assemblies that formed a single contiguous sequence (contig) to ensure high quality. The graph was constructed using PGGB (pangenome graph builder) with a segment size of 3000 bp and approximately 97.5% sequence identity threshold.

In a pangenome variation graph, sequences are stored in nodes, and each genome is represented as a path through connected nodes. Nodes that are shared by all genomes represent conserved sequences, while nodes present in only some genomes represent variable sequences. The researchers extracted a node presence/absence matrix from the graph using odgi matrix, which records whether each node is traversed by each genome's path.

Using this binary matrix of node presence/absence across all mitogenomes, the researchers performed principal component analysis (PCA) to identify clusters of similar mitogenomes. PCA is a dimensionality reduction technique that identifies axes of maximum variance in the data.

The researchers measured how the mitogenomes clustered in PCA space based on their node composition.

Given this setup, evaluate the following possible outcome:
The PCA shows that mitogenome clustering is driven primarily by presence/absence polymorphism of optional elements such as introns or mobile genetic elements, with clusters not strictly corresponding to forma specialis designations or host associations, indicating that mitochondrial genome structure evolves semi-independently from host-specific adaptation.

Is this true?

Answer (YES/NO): NO